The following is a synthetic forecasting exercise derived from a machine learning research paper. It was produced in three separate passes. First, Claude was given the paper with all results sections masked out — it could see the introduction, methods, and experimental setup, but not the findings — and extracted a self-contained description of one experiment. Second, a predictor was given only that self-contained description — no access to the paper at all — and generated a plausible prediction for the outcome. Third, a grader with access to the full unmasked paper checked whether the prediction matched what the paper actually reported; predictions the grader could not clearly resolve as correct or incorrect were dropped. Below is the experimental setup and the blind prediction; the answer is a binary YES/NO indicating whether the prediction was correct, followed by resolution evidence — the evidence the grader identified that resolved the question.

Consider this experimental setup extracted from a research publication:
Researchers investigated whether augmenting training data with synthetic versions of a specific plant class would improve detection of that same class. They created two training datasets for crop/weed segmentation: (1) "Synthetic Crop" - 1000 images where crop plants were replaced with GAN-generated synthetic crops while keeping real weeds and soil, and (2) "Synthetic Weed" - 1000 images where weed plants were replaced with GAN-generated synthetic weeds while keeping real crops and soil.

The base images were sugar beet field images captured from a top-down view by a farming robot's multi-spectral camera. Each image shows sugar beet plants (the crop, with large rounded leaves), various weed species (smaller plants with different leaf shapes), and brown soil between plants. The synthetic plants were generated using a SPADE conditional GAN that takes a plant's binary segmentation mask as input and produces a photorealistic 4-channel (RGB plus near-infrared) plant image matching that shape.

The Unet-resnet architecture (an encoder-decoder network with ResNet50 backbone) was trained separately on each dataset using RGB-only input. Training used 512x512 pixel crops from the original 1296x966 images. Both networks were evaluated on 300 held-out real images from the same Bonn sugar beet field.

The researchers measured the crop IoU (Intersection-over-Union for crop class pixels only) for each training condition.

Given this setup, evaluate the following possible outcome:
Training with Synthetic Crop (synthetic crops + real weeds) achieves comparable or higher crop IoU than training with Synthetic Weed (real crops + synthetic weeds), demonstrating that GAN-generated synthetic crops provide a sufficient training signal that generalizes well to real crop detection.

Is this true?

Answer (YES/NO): YES